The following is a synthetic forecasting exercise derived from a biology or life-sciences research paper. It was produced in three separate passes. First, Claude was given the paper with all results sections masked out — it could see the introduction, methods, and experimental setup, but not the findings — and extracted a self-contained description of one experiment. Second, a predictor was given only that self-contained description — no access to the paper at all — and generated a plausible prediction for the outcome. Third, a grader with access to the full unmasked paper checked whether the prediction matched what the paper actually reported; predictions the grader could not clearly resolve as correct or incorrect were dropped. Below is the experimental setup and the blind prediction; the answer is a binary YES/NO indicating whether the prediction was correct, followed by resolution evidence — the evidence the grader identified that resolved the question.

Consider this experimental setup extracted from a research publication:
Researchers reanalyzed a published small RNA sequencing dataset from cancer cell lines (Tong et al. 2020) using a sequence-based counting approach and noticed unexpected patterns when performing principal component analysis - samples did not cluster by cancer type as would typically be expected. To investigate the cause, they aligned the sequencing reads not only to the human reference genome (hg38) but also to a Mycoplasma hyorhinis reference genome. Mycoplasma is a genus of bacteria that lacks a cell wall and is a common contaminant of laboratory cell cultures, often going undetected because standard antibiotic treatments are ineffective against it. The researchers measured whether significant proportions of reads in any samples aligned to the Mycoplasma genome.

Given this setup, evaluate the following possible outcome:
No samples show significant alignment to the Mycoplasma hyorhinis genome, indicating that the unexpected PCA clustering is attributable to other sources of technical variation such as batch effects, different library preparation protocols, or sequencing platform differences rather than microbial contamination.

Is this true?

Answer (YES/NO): NO